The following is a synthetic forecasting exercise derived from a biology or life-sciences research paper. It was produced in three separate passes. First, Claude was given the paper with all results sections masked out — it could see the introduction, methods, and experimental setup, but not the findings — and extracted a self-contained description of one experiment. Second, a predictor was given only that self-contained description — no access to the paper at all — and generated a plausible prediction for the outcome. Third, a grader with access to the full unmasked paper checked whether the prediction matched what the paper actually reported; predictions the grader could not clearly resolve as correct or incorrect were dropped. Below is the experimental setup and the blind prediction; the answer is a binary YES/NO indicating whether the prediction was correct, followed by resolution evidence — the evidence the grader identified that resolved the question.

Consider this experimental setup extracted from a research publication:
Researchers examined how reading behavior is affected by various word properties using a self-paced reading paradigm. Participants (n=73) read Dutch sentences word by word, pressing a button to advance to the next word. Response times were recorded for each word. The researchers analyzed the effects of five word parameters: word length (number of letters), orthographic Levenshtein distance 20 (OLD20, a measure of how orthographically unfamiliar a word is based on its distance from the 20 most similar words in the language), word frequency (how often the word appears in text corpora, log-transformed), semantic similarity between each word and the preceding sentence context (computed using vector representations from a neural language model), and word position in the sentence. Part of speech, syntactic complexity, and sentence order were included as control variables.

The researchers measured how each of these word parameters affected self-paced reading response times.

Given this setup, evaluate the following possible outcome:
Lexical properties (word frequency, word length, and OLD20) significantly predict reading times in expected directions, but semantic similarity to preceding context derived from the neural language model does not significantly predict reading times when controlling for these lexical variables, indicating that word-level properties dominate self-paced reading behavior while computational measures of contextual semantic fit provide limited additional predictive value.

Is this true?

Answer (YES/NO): NO